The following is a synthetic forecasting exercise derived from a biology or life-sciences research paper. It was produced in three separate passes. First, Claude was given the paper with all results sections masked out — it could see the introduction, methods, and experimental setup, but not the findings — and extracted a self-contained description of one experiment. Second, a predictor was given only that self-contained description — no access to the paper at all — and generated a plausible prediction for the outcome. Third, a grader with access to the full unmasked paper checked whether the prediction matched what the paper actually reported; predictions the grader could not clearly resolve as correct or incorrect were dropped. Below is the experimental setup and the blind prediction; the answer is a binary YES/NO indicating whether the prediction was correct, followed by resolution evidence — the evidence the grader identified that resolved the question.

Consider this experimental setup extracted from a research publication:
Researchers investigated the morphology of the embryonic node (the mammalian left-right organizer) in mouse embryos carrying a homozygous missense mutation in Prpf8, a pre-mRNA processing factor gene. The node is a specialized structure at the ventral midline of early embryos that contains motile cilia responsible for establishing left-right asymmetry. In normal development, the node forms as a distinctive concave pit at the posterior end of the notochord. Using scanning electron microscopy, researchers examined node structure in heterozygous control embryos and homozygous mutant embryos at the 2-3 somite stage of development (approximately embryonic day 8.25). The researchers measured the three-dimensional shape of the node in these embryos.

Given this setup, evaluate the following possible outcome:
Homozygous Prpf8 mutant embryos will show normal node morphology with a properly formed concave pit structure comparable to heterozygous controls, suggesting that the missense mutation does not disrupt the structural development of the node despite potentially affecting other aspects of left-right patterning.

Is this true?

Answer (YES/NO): NO